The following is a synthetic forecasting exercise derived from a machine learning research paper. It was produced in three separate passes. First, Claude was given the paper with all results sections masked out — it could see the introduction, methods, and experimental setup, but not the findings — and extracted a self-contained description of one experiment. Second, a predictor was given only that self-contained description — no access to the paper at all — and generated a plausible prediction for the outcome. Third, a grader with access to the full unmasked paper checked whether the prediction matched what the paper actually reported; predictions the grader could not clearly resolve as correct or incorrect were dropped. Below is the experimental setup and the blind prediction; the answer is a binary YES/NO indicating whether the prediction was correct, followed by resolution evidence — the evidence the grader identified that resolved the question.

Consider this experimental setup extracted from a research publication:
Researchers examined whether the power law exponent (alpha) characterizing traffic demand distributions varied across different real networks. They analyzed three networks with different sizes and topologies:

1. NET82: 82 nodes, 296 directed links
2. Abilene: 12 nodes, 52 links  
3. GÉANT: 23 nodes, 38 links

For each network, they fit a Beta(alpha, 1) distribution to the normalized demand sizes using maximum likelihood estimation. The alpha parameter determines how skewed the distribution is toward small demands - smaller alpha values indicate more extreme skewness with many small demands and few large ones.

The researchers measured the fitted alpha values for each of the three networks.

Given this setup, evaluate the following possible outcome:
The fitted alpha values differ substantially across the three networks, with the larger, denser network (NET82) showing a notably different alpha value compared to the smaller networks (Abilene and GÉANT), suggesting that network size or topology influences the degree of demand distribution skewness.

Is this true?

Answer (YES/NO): NO